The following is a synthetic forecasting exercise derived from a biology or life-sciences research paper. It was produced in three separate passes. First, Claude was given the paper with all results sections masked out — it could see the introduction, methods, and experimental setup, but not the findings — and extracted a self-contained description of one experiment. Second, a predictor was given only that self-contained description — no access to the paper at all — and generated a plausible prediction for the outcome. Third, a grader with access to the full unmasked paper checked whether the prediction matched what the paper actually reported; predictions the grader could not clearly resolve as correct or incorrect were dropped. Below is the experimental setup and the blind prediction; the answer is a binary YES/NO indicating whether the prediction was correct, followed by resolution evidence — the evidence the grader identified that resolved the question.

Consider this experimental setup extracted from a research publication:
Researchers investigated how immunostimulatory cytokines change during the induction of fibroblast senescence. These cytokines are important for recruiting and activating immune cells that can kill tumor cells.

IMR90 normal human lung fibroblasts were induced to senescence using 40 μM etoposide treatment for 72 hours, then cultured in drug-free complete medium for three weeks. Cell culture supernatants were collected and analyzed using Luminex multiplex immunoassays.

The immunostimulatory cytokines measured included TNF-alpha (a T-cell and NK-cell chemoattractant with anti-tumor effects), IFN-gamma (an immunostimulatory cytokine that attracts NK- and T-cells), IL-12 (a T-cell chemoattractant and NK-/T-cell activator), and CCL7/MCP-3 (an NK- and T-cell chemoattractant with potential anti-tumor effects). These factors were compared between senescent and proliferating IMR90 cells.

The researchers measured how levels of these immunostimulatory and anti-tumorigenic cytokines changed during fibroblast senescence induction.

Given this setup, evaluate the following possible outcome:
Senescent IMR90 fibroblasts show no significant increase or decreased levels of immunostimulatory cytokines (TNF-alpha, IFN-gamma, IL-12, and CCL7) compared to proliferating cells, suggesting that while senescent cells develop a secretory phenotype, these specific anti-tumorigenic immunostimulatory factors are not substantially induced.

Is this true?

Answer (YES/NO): YES